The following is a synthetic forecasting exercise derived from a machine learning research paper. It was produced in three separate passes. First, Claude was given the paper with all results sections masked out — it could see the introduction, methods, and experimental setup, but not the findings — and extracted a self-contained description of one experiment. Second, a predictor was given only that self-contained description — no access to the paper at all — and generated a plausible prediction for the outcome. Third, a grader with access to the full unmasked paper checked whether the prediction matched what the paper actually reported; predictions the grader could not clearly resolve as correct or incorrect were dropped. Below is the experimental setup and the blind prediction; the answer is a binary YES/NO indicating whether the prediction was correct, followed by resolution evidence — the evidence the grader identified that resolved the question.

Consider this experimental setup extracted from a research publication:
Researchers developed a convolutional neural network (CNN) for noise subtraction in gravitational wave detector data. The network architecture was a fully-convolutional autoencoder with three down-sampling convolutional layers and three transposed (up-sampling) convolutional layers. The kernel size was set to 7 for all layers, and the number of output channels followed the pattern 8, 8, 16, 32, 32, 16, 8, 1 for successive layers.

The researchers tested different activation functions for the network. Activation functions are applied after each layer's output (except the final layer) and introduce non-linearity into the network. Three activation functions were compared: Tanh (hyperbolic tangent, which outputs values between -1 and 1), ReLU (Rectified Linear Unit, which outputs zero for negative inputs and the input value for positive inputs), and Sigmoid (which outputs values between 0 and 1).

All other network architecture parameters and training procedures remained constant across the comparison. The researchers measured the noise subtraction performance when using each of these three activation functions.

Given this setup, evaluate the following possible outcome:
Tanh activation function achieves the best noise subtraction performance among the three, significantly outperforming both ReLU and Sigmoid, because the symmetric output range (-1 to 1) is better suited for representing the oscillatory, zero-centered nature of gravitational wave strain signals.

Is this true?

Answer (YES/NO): NO